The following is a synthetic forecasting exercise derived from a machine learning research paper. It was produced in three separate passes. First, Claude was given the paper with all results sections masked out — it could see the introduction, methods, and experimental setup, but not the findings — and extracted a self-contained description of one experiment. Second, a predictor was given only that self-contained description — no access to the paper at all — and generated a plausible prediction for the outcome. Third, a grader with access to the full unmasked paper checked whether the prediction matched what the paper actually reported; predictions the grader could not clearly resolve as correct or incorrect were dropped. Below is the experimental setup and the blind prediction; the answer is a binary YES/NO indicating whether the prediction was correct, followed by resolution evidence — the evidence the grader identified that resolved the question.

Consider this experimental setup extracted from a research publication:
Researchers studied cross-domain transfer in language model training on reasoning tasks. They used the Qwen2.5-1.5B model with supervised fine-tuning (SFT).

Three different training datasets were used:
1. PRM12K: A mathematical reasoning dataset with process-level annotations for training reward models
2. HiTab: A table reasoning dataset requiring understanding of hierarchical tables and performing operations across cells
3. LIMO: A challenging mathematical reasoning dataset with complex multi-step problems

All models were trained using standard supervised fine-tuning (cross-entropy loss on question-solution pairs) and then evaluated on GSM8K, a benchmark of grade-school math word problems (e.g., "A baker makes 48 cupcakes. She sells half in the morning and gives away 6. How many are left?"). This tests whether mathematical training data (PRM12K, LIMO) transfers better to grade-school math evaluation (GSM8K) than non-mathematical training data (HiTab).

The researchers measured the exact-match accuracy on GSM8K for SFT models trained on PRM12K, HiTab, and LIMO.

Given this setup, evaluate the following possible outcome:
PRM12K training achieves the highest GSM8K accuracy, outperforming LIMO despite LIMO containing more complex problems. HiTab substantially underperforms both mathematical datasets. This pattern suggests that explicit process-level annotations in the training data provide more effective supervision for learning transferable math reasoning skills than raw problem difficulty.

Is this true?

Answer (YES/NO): NO